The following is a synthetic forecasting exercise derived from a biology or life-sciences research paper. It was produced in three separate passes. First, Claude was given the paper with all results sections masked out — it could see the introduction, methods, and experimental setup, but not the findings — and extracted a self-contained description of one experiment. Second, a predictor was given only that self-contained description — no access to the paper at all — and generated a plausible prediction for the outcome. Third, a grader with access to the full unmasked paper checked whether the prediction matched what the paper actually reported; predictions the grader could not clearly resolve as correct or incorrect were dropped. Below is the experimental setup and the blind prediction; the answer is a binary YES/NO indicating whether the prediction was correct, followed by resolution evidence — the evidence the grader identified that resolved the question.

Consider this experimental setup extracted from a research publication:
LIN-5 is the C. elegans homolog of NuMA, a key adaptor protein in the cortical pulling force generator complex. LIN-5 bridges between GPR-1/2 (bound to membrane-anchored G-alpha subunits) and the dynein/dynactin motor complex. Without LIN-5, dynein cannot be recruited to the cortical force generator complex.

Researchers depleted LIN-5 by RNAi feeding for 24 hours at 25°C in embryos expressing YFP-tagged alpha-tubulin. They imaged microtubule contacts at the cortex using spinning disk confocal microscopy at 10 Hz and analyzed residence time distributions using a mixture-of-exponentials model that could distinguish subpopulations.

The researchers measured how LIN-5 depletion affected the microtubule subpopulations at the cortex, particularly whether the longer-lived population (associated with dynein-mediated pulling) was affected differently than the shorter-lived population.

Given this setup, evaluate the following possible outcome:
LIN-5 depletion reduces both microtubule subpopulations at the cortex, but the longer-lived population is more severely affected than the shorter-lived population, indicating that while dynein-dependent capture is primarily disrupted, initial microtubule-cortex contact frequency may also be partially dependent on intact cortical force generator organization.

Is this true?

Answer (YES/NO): NO